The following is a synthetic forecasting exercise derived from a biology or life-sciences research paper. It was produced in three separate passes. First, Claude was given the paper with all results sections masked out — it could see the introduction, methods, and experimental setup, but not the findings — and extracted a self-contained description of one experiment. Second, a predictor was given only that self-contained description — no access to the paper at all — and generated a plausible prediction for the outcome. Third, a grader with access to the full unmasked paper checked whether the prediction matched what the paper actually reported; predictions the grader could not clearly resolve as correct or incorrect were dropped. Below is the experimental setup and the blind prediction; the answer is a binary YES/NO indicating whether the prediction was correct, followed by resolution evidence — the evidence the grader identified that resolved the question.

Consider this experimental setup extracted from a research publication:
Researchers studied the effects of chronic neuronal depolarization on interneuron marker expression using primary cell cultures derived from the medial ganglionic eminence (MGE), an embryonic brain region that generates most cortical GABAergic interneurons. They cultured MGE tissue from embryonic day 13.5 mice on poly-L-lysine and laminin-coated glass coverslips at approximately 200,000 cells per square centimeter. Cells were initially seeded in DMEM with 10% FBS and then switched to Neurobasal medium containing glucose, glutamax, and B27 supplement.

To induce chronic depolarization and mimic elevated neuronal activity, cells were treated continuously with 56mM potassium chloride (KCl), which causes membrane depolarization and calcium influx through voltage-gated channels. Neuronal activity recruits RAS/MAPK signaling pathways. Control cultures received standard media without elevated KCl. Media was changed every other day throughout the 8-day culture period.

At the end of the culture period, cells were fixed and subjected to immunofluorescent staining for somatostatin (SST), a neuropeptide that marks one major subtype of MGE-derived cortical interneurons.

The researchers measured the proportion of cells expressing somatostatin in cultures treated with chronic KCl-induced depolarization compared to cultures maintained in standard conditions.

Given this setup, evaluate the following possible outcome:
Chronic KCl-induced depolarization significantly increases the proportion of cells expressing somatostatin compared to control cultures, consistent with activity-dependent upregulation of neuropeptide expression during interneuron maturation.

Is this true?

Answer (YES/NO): YES